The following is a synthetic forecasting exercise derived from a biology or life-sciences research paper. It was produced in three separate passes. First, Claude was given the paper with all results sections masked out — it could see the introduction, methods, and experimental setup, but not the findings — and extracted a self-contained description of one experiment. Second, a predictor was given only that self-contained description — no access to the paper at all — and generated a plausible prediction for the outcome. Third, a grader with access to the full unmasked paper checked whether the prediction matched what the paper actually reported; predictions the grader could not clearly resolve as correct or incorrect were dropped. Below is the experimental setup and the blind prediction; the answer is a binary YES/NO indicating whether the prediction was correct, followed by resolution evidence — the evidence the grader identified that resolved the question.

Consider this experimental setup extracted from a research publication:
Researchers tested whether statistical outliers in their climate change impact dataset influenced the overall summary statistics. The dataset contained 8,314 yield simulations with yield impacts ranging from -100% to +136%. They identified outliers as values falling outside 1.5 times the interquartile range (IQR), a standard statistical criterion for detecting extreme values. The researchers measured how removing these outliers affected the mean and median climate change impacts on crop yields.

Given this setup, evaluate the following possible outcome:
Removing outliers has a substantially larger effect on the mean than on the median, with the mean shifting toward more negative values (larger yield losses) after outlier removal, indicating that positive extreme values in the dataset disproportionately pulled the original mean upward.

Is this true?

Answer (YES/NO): NO